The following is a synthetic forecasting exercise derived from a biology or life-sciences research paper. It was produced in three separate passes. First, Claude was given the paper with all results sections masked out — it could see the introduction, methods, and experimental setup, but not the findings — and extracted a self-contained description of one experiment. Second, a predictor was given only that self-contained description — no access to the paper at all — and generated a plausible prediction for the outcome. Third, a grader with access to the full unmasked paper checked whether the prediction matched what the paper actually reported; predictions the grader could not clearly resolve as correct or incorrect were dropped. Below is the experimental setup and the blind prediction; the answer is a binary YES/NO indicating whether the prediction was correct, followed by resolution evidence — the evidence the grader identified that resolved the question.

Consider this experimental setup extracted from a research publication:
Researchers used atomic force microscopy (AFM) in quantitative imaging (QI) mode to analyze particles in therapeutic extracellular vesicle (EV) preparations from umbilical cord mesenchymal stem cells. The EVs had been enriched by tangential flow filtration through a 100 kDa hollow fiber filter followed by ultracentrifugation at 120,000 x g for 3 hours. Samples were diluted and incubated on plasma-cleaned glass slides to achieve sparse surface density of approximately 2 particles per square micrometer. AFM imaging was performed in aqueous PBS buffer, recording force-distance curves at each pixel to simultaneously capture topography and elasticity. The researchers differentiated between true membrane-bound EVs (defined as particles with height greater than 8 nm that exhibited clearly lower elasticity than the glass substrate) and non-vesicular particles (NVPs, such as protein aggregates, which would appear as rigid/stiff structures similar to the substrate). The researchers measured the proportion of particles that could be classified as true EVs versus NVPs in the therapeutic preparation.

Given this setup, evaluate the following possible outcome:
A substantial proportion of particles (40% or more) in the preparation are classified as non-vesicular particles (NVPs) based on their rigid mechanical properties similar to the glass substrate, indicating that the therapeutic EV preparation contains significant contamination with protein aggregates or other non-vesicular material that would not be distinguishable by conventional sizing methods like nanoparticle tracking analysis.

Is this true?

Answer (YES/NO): YES